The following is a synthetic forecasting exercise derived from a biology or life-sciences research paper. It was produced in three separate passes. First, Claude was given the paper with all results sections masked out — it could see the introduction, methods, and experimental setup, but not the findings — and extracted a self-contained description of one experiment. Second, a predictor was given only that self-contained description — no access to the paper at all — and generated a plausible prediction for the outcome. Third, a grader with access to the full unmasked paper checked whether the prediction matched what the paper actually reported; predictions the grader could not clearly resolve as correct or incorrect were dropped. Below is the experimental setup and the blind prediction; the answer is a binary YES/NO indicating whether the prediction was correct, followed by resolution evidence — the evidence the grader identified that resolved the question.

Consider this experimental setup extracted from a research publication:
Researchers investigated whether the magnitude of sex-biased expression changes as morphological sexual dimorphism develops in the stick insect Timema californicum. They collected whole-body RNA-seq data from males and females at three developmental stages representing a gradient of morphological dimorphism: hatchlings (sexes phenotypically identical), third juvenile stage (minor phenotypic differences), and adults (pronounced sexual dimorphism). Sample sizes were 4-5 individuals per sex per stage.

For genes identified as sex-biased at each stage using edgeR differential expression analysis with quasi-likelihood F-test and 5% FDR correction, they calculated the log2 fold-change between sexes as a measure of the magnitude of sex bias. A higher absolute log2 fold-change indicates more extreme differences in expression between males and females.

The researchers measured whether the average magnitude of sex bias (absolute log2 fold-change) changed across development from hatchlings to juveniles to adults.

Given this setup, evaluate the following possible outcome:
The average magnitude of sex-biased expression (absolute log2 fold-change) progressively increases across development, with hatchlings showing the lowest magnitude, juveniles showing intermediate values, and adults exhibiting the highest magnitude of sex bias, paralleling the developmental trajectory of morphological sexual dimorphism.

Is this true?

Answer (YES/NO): NO